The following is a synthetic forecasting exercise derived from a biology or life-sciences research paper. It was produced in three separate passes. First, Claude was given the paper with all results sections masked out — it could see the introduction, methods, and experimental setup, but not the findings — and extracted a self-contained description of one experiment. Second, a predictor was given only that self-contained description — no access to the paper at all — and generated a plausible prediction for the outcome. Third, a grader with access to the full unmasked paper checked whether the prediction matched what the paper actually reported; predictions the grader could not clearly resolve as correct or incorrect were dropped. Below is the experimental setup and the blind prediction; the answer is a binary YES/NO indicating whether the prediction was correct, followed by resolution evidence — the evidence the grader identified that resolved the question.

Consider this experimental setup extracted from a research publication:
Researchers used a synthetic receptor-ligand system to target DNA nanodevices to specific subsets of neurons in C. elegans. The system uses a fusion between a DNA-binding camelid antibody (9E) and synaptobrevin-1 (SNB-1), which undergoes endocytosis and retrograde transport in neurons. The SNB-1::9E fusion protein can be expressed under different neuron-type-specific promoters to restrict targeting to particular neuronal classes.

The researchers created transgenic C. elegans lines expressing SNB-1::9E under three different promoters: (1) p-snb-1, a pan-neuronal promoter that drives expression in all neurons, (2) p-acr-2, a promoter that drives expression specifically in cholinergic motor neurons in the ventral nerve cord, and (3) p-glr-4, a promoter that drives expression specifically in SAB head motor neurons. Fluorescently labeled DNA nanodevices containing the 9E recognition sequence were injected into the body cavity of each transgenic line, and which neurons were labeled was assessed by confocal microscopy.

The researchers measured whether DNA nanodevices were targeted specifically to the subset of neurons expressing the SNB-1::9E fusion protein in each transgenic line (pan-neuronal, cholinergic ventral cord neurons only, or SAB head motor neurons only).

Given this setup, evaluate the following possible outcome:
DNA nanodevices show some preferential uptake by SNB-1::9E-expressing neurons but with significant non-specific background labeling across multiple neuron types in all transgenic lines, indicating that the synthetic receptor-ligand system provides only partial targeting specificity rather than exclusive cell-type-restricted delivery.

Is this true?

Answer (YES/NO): NO